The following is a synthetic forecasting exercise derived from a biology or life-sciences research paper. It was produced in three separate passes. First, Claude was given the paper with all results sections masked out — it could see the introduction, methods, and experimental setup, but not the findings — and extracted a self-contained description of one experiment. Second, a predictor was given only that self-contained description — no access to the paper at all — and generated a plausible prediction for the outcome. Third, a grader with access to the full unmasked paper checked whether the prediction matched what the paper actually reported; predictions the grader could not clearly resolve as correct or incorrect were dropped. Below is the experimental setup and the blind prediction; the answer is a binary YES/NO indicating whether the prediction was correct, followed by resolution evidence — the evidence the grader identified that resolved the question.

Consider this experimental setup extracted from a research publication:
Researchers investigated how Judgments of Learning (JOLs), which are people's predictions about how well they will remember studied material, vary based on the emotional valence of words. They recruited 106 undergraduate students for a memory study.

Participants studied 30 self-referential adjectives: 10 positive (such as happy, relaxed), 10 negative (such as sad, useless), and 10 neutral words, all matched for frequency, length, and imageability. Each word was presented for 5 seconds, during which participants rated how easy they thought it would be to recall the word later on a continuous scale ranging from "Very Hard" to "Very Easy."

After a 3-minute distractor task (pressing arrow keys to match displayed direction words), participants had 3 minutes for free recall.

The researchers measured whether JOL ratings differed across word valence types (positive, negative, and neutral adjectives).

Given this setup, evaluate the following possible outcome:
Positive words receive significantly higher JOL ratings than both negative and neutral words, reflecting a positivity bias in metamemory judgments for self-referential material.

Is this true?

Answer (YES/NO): YES